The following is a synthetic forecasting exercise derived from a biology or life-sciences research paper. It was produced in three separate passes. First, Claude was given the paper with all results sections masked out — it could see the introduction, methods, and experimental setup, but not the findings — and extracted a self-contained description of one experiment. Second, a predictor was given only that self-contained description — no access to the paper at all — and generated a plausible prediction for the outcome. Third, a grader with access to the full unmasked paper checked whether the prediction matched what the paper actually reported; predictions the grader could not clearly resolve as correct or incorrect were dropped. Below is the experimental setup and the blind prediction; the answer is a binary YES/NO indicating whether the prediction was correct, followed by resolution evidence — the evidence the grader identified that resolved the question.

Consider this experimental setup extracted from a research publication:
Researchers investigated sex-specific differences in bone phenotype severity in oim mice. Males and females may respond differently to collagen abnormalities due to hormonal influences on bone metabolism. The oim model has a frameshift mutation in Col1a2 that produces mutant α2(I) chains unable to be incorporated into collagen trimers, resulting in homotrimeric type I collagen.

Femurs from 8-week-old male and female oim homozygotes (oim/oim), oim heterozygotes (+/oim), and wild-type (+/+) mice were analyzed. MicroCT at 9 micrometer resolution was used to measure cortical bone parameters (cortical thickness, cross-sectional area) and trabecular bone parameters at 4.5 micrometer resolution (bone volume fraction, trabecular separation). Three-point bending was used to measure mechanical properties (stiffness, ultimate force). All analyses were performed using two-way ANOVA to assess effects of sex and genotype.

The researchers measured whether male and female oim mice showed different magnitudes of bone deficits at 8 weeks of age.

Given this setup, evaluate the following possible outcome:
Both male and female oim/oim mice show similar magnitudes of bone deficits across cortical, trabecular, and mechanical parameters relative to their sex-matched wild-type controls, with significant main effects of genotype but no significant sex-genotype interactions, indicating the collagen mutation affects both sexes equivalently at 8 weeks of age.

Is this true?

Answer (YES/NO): NO